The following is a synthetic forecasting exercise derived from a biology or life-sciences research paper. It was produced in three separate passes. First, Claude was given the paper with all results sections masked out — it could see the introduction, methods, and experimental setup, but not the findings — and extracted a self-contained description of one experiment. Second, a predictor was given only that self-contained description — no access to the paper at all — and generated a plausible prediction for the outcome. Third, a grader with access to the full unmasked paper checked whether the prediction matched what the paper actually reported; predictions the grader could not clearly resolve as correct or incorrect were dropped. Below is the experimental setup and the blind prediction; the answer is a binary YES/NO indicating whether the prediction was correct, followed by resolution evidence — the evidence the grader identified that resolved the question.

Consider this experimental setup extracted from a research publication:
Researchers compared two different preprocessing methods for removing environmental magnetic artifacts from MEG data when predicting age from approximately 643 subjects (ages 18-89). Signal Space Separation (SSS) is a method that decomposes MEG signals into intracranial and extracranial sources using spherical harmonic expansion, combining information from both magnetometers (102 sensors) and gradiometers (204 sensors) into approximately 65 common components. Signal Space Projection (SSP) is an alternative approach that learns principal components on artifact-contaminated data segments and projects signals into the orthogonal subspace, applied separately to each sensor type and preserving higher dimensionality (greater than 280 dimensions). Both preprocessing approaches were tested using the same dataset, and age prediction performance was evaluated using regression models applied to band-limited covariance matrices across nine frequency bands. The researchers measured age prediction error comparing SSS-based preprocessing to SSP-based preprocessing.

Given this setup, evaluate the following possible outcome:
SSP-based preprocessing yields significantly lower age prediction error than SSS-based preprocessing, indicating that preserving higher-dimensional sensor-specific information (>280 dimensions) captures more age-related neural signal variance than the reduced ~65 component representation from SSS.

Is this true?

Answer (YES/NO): NO